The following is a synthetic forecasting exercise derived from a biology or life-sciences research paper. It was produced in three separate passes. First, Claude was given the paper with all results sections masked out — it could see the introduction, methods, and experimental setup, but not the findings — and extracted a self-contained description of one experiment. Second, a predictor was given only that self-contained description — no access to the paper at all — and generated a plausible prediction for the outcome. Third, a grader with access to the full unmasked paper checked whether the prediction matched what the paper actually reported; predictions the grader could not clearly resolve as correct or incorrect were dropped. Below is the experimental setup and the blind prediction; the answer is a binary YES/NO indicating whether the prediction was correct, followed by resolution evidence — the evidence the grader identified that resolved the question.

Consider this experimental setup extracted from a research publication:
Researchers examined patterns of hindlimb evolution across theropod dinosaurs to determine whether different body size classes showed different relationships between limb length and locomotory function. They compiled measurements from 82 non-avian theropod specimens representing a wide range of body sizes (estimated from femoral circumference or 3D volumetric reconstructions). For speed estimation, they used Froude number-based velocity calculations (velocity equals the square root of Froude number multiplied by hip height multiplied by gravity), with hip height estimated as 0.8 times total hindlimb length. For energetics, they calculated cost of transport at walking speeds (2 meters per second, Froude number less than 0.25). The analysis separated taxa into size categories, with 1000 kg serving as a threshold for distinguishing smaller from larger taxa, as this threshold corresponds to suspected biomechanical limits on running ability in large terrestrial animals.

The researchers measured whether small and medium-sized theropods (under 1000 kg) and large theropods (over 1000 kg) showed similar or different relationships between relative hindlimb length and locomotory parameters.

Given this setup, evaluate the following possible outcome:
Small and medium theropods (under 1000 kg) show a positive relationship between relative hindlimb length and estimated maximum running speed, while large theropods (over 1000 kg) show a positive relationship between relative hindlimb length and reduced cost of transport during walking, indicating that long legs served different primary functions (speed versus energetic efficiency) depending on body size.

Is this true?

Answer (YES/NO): YES